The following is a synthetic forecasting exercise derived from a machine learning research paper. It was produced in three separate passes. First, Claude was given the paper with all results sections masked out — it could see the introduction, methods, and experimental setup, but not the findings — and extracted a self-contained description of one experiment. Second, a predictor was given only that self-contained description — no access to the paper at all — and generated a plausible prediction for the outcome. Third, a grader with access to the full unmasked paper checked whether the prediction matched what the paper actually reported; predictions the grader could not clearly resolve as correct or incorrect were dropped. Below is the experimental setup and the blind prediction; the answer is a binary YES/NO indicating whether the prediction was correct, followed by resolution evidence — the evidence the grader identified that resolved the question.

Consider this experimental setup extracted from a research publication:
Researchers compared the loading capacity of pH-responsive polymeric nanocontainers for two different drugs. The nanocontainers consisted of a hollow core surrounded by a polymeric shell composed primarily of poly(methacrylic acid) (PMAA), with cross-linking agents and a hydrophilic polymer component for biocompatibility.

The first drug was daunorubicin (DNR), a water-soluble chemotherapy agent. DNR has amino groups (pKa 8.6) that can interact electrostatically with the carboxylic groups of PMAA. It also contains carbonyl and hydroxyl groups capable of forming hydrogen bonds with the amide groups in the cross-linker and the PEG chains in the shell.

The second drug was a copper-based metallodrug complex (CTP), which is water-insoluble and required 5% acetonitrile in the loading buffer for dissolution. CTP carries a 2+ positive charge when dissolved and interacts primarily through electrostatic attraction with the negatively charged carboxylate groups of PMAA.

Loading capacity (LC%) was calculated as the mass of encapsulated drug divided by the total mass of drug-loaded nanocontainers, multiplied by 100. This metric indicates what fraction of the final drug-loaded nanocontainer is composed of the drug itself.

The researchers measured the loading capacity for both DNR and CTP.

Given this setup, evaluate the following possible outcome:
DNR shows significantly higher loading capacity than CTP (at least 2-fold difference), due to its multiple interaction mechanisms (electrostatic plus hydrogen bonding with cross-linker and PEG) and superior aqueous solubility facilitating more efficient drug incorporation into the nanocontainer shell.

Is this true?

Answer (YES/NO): NO